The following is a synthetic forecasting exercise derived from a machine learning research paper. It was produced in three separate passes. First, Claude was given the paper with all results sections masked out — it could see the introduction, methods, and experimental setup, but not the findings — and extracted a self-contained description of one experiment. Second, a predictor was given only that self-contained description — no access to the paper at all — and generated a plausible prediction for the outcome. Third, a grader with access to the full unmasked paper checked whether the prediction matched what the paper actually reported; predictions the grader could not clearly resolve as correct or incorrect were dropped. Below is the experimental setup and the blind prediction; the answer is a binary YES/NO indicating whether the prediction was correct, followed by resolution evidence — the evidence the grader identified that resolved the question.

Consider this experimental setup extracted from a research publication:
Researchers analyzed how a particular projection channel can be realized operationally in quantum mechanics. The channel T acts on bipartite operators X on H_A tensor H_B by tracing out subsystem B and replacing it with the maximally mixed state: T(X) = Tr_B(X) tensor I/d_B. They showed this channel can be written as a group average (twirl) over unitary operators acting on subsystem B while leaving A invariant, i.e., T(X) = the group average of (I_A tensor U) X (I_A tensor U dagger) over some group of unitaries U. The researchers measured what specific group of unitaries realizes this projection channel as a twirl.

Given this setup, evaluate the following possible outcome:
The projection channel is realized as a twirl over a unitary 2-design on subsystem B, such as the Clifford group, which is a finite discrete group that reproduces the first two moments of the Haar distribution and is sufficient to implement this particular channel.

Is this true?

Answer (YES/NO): NO